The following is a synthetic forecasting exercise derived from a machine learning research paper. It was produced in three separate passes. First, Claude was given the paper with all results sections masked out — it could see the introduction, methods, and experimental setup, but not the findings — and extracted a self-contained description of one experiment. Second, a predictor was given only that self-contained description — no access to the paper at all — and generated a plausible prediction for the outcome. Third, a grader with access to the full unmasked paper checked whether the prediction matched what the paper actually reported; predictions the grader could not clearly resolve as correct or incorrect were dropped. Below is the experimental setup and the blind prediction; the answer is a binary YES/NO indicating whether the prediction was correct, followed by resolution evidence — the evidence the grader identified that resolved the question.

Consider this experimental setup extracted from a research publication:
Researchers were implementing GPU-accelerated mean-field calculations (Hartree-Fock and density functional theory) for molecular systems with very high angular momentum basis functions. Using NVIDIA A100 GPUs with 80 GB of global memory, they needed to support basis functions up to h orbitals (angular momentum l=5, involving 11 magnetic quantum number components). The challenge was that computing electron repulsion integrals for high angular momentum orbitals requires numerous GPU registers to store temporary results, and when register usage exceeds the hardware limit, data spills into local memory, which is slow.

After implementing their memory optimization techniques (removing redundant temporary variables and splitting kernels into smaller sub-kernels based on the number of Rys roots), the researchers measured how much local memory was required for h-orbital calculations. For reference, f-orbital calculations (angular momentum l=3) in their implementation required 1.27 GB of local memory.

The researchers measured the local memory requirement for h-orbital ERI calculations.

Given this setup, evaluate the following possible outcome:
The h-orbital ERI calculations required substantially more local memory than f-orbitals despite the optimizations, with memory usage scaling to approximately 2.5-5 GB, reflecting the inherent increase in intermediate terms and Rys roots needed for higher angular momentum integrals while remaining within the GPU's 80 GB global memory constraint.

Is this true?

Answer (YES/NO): NO